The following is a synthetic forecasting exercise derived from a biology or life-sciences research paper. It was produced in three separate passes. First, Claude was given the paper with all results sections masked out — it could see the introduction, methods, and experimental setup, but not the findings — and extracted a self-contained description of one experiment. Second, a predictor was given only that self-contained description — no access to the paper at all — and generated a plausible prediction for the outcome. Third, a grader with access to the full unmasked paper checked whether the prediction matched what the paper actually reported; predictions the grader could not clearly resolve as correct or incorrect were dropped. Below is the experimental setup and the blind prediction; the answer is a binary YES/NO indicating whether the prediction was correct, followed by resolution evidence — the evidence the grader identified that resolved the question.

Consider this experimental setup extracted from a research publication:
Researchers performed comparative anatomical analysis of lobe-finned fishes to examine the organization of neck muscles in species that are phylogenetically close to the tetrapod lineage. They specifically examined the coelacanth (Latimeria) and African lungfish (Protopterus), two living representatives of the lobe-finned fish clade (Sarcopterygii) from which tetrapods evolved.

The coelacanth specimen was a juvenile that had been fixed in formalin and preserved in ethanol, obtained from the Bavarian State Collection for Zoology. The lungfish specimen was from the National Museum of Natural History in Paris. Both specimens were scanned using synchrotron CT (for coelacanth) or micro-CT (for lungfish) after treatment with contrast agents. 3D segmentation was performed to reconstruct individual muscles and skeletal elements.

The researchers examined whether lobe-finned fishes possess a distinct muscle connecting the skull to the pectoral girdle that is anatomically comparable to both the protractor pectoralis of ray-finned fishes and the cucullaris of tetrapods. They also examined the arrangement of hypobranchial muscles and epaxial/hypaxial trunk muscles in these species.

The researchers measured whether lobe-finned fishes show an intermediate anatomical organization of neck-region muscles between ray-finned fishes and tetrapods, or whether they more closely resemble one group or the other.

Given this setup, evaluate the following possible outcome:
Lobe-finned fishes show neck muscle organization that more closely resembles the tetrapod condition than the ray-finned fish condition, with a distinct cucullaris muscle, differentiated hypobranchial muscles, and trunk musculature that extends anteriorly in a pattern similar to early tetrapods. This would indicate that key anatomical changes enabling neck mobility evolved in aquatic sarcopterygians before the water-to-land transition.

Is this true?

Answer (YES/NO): NO